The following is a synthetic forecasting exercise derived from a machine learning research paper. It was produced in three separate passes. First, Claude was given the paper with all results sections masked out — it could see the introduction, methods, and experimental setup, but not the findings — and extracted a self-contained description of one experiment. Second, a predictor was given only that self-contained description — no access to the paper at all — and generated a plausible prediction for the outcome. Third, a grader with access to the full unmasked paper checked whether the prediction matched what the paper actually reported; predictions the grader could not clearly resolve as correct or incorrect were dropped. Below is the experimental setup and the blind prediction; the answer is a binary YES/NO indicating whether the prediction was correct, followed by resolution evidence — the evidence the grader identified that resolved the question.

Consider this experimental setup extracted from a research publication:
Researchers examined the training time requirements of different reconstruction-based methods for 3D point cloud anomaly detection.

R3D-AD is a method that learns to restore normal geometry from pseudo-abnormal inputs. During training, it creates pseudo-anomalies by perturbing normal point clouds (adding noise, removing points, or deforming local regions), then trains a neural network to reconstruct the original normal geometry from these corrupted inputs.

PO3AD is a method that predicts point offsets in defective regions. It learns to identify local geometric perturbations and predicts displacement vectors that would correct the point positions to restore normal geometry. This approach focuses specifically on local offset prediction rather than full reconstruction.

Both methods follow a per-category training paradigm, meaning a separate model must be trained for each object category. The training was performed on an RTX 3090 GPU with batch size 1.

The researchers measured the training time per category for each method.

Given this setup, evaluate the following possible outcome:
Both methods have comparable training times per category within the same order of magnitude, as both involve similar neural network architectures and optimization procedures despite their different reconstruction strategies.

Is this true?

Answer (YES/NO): NO